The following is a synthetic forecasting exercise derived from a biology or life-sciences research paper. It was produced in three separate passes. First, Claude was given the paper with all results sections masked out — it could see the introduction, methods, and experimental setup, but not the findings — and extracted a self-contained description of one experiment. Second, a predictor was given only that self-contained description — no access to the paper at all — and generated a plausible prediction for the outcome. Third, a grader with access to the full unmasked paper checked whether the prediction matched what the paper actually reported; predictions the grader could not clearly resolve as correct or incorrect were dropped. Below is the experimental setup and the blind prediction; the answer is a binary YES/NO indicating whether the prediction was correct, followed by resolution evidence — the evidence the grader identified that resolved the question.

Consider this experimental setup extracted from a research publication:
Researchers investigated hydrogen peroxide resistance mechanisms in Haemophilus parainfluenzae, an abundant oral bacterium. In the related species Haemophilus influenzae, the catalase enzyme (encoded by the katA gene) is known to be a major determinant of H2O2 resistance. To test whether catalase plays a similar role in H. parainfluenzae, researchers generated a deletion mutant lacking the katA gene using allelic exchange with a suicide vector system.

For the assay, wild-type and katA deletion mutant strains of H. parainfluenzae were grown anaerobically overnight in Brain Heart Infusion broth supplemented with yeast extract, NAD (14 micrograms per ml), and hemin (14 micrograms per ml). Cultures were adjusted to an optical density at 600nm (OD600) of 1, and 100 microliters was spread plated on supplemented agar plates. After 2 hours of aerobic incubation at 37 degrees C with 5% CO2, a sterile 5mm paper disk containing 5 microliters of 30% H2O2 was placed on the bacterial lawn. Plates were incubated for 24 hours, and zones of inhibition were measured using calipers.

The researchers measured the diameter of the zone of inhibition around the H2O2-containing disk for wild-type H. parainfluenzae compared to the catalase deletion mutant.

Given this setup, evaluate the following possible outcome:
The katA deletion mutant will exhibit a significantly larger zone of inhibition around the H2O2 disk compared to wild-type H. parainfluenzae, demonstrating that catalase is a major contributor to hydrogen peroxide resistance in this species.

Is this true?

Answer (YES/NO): NO